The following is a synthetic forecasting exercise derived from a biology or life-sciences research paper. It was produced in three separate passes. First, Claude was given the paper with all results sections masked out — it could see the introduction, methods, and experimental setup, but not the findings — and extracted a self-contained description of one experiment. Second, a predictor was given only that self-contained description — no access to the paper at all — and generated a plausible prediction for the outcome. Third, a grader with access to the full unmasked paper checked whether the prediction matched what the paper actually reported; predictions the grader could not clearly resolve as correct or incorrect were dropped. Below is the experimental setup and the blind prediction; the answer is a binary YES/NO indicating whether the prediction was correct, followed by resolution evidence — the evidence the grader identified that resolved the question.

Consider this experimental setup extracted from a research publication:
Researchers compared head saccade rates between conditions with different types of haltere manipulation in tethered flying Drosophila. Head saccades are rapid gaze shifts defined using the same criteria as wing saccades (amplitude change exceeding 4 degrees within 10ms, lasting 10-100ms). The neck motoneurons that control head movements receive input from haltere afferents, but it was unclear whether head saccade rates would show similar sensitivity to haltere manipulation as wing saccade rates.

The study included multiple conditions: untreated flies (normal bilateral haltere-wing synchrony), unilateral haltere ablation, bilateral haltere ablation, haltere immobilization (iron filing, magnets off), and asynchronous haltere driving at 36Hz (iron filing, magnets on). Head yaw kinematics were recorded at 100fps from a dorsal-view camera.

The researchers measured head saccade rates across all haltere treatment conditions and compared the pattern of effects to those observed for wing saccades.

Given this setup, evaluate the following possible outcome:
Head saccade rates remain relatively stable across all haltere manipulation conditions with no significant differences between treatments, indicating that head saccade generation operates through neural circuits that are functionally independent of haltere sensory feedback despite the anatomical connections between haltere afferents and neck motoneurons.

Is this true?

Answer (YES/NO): NO